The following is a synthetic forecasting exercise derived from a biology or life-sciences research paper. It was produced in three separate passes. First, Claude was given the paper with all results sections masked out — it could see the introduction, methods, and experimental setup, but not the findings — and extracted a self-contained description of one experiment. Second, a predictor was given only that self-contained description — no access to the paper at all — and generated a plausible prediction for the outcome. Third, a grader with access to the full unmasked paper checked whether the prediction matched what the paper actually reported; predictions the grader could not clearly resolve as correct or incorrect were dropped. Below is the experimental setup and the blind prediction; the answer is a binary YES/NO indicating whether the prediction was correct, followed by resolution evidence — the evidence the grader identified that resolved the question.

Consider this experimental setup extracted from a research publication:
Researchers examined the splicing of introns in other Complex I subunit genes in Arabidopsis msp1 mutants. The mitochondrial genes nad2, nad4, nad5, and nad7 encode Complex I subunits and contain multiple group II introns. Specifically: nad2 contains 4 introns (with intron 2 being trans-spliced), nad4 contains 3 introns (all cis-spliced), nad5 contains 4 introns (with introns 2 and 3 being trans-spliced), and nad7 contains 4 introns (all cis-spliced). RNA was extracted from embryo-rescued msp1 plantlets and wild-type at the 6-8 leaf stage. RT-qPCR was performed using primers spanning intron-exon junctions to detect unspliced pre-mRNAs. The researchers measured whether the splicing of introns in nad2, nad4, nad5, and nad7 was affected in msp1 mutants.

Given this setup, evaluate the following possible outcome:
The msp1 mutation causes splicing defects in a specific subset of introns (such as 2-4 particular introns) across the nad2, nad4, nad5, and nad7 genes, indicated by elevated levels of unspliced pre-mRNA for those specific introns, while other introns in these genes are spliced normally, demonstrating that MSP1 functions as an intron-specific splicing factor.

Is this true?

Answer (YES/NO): NO